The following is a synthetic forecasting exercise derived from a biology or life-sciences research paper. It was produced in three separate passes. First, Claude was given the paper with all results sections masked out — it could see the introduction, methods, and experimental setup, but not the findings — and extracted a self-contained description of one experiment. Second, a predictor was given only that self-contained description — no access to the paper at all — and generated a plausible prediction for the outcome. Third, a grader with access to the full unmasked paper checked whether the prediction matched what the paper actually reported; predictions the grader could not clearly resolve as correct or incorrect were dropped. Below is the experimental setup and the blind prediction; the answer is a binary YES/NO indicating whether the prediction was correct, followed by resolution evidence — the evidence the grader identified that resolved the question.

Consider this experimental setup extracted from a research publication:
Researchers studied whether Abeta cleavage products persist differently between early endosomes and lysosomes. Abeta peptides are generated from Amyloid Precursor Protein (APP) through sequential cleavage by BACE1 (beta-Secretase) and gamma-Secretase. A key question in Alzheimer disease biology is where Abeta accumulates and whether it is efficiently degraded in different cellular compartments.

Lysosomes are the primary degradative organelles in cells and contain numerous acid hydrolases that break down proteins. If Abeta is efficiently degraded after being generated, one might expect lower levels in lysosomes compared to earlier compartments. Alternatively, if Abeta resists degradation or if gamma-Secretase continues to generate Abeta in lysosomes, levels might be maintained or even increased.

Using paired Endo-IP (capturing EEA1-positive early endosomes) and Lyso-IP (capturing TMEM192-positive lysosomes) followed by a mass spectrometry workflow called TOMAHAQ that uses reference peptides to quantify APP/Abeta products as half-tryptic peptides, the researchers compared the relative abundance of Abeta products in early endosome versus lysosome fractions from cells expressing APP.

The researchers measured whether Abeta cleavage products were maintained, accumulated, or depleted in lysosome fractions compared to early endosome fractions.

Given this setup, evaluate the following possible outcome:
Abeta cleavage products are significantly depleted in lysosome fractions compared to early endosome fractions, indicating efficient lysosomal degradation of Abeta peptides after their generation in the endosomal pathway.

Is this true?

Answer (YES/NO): NO